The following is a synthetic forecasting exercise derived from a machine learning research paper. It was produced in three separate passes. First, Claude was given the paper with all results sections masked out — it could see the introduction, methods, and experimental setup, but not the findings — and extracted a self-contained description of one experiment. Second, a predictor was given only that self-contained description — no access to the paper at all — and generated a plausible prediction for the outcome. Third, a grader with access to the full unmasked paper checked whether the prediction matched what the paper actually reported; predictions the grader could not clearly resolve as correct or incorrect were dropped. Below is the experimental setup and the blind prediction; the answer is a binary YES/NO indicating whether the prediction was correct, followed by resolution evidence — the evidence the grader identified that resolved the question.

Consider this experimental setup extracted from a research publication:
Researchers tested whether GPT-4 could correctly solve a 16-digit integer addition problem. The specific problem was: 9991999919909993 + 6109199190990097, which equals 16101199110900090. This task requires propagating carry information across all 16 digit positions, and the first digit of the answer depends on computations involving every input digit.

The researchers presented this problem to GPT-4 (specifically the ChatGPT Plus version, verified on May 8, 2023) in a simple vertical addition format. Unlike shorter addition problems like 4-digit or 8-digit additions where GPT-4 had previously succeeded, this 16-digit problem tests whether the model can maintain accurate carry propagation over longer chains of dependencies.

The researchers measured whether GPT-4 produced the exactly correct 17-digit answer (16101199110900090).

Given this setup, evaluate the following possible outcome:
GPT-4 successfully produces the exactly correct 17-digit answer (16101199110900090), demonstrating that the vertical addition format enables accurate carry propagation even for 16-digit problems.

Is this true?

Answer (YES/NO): NO